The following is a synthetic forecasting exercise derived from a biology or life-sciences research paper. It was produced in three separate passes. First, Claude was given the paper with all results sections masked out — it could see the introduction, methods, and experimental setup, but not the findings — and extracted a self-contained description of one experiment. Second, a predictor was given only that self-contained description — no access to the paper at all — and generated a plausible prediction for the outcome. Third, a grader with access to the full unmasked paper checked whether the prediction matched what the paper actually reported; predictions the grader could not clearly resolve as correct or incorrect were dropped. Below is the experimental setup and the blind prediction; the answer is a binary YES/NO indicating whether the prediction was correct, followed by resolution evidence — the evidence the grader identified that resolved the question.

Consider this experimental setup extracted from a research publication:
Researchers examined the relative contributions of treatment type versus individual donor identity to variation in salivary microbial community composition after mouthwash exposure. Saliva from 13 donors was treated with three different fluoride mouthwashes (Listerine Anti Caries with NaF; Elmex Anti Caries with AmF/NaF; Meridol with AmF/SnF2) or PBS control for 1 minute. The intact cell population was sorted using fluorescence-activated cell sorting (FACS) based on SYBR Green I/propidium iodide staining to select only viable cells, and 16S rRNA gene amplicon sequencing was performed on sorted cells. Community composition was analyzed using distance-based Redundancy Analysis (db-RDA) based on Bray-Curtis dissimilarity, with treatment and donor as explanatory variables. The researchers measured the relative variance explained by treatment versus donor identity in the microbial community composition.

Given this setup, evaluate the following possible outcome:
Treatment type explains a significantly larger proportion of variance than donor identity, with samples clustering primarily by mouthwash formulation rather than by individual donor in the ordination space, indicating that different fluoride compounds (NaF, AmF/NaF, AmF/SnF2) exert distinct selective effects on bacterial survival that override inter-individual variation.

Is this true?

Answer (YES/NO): YES